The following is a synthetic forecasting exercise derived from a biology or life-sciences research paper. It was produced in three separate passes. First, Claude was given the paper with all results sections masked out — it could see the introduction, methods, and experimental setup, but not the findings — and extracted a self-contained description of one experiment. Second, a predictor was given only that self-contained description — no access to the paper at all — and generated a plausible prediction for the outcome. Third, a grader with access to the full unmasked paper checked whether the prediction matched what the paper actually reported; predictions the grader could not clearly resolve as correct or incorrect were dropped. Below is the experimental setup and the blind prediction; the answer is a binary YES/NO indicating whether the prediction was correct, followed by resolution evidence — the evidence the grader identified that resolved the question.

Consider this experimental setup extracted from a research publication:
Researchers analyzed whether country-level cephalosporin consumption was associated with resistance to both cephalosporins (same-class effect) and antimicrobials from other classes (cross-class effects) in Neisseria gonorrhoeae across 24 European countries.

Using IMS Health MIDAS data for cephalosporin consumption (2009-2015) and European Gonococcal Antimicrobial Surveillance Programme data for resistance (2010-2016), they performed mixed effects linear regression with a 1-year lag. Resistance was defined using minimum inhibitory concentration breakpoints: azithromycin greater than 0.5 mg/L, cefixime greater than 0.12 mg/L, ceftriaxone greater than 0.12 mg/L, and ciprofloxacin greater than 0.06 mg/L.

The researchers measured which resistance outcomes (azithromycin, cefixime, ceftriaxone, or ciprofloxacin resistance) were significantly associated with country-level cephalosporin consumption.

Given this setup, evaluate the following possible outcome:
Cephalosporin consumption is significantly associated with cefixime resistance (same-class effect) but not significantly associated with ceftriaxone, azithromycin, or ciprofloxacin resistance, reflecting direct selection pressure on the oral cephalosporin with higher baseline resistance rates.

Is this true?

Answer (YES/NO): NO